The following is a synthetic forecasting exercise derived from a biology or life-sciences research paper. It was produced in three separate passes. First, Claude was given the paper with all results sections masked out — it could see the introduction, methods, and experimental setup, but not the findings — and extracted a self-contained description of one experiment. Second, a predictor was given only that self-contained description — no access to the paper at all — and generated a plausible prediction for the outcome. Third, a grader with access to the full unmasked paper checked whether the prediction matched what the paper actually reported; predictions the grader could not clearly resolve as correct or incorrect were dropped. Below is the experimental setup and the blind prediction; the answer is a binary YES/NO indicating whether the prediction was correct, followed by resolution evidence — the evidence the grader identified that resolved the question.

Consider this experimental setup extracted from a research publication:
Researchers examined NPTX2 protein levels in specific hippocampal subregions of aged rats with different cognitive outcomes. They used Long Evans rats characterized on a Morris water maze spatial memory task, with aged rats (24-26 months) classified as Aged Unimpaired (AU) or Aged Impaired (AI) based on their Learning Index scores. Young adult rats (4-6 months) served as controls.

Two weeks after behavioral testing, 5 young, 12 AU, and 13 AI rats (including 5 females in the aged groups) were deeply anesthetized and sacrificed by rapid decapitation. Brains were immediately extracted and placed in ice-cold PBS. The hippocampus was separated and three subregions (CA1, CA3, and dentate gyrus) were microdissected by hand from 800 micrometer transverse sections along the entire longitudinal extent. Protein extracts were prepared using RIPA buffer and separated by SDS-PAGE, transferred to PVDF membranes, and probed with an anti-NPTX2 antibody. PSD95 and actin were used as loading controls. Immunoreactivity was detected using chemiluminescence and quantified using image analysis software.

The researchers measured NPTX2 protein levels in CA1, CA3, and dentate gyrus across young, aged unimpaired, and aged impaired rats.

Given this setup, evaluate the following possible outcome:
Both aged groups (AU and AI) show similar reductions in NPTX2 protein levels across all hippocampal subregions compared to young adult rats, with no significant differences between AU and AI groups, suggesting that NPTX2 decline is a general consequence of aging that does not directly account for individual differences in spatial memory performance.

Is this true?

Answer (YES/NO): NO